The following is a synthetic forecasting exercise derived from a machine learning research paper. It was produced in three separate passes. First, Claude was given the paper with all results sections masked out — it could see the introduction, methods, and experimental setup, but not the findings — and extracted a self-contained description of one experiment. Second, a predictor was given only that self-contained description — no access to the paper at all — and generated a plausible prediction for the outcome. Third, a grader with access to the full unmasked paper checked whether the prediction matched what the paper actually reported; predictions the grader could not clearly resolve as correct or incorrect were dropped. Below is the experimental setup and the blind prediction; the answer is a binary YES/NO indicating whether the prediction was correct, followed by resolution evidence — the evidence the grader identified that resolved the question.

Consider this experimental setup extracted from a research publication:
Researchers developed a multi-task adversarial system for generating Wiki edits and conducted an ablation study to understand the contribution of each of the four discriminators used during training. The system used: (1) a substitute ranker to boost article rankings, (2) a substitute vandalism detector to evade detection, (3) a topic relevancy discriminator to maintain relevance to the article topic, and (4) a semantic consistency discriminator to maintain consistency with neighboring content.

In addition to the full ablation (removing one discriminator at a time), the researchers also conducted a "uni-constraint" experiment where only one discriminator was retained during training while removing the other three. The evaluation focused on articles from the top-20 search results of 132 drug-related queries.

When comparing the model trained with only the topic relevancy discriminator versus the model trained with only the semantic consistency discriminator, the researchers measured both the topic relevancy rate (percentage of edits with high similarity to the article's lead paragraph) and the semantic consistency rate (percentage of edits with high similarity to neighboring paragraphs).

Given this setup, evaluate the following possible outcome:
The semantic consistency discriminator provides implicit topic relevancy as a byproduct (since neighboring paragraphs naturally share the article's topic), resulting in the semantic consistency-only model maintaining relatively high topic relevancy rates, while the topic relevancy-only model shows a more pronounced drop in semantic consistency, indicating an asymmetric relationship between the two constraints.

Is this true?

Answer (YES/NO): YES